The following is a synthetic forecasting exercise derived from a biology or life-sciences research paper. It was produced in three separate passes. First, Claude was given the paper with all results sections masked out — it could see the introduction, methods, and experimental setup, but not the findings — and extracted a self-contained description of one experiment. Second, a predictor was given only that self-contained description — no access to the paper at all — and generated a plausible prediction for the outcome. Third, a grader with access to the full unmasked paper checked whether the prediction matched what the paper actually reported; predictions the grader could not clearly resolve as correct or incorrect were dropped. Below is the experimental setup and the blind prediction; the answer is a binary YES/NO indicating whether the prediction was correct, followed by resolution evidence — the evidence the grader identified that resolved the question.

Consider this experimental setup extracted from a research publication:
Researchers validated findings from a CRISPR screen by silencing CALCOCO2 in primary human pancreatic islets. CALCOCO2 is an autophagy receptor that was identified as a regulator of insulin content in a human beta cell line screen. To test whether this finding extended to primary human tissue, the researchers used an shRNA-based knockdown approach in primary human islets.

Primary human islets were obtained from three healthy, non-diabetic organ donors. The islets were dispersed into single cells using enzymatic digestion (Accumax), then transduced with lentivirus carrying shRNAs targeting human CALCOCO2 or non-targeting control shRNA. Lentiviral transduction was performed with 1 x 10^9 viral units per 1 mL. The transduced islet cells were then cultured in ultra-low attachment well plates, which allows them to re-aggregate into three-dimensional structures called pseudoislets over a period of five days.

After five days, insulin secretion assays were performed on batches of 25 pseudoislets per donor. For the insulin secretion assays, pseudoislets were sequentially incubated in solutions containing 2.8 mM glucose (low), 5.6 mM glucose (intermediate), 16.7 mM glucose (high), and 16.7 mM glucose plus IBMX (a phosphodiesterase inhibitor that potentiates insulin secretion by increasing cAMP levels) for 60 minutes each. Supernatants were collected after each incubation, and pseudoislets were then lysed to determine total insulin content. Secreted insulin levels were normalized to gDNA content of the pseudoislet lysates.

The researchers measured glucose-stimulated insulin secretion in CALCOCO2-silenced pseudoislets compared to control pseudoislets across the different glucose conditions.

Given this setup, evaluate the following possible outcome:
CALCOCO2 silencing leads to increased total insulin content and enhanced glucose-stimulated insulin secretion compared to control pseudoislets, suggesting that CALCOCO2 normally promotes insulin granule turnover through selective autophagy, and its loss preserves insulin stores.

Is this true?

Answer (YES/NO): NO